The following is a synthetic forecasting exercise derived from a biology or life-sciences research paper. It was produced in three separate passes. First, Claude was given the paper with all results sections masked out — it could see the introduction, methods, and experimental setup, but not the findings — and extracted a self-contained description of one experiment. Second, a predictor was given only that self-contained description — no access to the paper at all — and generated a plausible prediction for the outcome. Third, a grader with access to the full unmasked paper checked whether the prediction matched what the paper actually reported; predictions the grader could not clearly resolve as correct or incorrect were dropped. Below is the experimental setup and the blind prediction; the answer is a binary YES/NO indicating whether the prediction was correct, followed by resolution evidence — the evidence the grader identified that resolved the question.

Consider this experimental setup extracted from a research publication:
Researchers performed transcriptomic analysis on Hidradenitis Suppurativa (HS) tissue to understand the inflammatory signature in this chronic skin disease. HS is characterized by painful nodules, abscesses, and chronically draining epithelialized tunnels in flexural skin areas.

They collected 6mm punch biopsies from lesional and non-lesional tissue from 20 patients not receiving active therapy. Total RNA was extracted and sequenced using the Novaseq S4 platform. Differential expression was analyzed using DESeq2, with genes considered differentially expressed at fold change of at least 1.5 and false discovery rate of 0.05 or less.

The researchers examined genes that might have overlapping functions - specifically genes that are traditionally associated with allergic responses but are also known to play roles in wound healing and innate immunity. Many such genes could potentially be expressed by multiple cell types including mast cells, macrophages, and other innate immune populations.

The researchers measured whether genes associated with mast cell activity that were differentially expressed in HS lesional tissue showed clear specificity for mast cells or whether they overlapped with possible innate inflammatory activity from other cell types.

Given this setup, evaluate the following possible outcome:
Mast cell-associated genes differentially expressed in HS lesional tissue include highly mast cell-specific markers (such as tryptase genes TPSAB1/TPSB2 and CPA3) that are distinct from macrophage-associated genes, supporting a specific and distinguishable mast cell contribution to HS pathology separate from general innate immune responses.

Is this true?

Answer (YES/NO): NO